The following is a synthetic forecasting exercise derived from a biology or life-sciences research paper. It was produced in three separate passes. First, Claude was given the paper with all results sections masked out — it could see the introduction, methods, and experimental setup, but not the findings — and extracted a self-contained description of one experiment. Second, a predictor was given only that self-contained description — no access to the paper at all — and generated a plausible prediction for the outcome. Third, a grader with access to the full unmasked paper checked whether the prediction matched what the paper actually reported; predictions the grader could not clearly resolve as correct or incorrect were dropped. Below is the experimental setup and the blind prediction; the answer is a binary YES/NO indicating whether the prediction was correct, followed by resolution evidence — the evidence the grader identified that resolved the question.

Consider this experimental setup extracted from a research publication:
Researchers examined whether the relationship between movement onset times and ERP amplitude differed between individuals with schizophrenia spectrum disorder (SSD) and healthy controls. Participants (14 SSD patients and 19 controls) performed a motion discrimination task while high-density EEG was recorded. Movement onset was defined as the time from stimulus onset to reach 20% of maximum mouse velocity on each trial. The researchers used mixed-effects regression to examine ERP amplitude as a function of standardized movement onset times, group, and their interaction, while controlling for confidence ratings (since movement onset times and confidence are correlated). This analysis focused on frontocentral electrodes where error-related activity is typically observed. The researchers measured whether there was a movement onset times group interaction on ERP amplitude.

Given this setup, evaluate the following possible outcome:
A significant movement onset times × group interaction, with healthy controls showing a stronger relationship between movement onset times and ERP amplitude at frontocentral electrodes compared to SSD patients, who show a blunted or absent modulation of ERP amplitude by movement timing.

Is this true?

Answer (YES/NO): NO